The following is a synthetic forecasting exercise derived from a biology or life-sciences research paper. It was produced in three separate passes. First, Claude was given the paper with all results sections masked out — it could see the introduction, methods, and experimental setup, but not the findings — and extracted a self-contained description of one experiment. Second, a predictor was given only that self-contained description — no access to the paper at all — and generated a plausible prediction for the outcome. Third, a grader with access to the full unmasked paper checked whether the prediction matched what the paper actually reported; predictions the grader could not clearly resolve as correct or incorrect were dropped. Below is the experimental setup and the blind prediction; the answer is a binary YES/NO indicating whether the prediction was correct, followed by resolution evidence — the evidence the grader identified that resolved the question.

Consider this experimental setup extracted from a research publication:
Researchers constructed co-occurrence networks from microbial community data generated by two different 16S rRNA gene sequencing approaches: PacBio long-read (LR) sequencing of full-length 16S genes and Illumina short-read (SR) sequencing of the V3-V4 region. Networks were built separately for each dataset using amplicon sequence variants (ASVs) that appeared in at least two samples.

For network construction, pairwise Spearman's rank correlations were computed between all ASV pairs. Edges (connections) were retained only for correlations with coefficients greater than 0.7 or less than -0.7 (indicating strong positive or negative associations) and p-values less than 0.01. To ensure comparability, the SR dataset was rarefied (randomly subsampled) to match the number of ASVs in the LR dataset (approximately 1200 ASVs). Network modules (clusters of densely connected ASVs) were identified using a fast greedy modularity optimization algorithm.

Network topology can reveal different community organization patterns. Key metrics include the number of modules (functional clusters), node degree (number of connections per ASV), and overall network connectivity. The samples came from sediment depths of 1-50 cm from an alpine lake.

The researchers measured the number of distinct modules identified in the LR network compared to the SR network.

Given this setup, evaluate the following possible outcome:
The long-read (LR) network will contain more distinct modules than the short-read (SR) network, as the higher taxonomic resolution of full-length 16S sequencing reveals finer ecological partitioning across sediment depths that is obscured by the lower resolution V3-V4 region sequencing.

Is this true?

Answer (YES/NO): NO